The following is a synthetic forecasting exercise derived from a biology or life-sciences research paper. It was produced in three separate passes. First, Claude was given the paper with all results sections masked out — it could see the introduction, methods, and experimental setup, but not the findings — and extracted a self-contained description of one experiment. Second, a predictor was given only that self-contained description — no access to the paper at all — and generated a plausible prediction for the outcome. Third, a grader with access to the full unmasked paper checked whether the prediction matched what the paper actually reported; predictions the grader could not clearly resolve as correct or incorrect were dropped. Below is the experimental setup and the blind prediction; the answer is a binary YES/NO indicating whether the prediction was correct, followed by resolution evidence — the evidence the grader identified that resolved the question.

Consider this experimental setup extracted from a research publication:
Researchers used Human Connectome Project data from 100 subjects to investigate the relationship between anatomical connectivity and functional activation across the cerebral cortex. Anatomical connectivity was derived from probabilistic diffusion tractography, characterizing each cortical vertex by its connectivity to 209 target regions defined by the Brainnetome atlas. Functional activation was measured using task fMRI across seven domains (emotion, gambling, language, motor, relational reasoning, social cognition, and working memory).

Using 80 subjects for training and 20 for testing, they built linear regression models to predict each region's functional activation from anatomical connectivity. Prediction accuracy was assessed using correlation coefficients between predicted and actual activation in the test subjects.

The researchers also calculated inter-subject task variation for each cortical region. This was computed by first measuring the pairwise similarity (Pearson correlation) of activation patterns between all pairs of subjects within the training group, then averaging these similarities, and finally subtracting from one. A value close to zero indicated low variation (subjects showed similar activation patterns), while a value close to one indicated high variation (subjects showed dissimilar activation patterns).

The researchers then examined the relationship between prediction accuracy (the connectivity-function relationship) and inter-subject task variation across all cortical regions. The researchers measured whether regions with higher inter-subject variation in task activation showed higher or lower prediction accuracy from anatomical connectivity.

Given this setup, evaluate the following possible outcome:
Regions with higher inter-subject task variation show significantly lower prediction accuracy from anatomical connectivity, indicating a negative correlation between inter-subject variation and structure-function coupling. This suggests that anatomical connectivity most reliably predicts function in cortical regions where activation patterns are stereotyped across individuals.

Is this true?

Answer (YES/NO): YES